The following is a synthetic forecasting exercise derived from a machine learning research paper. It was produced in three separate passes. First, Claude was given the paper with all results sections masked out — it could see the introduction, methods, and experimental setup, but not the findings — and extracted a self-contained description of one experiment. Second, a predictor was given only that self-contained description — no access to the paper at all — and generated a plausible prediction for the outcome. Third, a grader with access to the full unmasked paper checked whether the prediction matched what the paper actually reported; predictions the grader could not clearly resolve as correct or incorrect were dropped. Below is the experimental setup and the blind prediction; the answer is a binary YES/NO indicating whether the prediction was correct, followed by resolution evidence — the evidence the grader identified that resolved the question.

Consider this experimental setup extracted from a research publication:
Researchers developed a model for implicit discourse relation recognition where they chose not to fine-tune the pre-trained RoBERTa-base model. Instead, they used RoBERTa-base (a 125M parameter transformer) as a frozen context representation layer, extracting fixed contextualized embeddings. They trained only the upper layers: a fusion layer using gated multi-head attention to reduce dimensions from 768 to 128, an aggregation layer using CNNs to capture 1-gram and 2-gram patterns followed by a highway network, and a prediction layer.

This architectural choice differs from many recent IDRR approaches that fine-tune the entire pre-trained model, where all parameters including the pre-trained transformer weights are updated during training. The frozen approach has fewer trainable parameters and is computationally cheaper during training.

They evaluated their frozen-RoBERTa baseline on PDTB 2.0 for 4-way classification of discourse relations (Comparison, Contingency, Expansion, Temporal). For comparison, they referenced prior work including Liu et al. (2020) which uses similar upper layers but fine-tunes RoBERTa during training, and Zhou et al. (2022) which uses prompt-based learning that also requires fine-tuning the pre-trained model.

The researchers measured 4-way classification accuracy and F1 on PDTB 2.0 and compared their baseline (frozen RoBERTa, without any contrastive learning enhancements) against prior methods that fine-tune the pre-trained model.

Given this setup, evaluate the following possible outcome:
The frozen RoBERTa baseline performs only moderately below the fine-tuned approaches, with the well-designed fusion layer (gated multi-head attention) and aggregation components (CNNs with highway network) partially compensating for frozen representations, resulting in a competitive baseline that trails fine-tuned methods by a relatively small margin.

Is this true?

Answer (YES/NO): YES